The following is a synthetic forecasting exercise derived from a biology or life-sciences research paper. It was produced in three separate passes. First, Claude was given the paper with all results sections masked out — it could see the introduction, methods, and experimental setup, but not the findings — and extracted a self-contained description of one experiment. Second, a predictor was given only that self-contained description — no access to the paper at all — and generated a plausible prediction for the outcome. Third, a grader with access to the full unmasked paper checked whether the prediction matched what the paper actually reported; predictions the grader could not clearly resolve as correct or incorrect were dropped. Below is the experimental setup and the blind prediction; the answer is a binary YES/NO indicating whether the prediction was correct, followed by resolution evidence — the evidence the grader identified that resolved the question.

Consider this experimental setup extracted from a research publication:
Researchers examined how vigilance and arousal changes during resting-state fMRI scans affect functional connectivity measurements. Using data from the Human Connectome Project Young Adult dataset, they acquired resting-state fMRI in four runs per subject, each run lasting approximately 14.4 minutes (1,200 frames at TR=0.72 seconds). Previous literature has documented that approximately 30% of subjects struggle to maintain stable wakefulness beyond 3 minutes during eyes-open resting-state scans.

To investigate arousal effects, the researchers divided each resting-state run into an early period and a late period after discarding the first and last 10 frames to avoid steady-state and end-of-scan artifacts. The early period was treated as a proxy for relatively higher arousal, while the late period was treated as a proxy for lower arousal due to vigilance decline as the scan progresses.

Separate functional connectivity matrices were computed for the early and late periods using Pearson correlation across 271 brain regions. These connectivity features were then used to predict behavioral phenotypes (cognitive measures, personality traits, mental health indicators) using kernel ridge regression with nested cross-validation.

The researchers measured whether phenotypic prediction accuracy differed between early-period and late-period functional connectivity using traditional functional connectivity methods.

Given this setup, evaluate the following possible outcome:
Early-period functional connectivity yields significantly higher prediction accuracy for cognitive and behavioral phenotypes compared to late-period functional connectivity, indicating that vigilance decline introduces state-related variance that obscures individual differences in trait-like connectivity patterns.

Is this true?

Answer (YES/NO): YES